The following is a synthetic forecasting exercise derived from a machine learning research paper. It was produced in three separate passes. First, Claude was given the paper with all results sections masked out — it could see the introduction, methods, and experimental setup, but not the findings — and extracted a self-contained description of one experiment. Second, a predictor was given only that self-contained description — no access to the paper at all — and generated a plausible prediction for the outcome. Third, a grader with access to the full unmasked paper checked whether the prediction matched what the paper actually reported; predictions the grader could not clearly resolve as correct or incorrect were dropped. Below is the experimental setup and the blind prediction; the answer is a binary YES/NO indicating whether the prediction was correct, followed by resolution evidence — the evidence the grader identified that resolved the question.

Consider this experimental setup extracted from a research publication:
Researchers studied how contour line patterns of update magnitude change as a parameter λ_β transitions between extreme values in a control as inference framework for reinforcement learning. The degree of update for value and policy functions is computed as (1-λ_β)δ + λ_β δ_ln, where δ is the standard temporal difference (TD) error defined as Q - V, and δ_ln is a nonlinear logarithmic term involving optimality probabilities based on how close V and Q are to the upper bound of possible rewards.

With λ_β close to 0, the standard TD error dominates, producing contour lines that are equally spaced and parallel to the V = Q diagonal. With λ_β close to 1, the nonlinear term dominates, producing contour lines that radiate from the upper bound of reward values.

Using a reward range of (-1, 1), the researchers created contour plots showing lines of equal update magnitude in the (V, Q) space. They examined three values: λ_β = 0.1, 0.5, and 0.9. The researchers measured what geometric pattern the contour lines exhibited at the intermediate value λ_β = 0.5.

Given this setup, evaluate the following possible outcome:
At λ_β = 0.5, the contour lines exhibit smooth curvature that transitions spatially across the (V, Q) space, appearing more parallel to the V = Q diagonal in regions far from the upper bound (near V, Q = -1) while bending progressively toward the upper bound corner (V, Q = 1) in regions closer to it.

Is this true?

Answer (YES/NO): YES